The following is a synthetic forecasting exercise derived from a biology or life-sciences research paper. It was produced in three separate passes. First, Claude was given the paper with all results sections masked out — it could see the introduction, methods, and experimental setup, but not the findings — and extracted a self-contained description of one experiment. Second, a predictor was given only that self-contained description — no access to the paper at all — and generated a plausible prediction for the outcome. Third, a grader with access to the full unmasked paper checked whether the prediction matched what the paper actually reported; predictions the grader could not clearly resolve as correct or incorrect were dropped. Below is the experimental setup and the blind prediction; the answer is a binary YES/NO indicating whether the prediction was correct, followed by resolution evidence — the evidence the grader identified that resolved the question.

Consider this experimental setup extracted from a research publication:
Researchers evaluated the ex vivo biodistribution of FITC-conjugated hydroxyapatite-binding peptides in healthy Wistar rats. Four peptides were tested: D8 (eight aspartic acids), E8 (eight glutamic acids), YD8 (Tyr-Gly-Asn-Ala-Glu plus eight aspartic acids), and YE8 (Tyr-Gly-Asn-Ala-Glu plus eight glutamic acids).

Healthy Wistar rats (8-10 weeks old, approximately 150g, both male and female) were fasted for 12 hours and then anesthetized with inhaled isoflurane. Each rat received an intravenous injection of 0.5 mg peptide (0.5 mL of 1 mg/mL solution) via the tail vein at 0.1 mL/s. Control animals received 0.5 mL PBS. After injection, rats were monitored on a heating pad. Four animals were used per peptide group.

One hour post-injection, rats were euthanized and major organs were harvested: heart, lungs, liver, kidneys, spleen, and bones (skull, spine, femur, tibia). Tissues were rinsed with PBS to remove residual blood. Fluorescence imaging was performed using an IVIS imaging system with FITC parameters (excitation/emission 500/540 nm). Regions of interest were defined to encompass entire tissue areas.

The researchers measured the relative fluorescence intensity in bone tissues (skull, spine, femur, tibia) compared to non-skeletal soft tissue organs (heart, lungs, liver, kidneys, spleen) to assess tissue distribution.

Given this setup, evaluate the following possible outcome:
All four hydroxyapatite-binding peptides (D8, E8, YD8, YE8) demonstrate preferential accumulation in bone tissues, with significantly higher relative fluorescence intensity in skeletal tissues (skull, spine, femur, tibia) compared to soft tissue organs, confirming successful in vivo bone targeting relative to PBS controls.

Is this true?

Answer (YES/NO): NO